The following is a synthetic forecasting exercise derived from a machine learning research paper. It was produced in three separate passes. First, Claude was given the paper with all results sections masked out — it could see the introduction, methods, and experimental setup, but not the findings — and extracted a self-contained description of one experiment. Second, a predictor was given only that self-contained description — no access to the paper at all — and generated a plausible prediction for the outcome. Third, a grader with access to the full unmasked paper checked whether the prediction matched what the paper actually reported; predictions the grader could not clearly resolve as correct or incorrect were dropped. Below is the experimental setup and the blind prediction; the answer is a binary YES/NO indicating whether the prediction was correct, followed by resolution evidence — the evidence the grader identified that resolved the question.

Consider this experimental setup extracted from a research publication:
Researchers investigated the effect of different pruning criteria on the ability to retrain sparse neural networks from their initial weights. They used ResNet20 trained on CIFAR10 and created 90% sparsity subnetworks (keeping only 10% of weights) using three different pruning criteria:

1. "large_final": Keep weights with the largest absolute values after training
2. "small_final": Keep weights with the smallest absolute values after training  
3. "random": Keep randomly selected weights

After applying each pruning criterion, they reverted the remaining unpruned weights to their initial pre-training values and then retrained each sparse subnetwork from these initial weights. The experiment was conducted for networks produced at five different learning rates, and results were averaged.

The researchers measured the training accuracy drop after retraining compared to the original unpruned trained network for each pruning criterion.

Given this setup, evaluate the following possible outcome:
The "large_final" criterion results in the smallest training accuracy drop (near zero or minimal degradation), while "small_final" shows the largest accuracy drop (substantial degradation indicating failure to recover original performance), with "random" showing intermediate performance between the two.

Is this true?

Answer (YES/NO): YES